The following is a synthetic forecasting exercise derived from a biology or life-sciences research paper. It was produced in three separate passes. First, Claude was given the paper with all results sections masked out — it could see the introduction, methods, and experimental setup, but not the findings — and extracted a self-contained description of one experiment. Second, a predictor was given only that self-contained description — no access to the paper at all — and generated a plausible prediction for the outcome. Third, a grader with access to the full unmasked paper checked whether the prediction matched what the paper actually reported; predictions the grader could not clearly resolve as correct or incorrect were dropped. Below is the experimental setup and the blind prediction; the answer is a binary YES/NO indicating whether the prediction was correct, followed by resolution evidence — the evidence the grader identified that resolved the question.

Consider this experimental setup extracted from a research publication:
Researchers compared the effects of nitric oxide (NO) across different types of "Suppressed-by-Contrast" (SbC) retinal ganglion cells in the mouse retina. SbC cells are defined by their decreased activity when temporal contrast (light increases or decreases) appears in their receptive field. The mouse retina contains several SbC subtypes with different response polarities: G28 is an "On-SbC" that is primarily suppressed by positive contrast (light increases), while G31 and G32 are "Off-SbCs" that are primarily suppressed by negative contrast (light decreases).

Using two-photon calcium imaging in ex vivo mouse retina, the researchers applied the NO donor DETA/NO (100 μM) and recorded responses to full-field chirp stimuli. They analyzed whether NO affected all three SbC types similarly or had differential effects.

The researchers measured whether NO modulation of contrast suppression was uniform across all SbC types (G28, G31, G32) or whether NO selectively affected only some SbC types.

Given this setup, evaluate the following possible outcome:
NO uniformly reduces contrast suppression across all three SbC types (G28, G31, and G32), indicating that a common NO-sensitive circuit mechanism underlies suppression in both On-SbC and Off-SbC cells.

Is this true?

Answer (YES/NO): NO